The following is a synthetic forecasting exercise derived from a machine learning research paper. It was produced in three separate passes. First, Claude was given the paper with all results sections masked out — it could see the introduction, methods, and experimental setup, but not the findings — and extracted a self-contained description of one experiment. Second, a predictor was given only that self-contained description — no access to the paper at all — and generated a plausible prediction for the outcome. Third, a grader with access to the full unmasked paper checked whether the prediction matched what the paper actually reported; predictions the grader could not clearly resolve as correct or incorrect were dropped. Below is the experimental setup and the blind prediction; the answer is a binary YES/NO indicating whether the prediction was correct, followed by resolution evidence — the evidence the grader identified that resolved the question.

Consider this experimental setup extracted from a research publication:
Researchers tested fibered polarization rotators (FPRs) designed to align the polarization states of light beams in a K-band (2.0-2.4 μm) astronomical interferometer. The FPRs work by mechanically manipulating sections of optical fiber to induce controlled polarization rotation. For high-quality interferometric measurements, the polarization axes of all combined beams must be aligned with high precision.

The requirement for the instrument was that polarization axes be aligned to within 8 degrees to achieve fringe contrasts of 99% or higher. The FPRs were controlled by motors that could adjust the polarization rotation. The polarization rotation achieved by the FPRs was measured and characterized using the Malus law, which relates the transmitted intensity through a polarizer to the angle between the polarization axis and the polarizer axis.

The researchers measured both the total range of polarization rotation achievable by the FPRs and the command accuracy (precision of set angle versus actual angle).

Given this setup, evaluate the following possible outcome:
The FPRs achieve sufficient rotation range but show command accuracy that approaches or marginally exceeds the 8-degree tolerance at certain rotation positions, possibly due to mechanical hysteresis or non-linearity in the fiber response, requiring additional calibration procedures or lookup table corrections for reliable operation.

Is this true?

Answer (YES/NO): NO